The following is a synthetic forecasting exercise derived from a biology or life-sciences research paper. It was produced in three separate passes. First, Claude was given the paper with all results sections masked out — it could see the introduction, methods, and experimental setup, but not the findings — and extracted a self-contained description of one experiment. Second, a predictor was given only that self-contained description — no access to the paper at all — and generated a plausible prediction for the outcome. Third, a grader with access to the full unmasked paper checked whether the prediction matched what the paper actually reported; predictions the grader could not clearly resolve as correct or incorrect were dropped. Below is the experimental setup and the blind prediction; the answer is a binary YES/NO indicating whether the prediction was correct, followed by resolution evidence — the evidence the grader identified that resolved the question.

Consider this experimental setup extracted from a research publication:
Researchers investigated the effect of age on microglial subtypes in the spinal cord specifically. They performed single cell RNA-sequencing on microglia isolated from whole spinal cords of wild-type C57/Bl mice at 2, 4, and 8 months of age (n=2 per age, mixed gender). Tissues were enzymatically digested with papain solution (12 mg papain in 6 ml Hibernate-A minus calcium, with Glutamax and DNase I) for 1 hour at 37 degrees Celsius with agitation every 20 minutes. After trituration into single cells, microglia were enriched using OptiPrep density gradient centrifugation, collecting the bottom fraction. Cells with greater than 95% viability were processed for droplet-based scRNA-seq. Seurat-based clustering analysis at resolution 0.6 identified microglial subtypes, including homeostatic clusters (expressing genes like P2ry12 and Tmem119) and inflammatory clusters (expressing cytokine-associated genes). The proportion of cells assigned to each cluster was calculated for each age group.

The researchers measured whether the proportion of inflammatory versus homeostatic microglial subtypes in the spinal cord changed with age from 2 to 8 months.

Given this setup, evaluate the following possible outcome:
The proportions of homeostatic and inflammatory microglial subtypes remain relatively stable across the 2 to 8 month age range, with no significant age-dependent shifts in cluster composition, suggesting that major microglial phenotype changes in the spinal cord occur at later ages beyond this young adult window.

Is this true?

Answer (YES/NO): NO